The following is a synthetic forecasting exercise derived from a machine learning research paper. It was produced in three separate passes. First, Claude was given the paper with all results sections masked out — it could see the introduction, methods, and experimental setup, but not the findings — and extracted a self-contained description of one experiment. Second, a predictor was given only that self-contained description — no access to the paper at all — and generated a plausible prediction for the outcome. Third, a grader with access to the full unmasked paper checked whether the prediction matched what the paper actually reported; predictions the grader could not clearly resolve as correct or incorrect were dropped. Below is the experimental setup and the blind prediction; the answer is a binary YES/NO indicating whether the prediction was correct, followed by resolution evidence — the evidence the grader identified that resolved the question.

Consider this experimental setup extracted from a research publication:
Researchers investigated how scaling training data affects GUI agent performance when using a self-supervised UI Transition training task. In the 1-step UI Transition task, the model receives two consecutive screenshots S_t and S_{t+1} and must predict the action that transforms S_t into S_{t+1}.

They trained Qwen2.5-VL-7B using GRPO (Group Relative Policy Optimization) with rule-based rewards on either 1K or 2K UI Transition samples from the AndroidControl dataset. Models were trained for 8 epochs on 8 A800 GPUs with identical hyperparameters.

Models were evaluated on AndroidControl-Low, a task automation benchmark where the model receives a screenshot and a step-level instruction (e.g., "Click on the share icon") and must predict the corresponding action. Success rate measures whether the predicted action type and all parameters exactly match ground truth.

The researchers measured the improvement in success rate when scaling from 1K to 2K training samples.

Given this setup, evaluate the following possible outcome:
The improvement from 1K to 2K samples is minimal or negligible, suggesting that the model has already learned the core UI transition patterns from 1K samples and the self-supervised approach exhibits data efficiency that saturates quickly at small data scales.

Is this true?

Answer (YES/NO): NO